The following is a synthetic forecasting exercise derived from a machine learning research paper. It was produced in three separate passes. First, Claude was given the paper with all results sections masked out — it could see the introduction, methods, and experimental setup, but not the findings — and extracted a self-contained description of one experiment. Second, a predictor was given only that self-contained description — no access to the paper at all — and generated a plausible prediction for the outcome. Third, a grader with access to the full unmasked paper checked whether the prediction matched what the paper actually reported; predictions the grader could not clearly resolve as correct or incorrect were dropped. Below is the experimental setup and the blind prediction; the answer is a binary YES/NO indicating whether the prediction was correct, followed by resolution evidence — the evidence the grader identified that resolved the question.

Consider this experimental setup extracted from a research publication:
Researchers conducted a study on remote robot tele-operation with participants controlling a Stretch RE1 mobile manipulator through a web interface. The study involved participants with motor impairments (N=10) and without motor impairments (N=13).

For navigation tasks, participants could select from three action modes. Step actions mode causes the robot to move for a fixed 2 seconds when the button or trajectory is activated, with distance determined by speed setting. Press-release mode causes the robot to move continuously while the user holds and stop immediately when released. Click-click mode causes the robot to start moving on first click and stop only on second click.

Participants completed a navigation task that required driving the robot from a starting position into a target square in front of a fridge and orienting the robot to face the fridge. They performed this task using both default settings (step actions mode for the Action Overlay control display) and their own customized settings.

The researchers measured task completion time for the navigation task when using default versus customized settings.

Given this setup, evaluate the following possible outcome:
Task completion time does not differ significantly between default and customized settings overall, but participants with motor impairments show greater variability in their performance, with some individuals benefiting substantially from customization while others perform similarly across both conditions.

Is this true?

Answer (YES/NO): NO